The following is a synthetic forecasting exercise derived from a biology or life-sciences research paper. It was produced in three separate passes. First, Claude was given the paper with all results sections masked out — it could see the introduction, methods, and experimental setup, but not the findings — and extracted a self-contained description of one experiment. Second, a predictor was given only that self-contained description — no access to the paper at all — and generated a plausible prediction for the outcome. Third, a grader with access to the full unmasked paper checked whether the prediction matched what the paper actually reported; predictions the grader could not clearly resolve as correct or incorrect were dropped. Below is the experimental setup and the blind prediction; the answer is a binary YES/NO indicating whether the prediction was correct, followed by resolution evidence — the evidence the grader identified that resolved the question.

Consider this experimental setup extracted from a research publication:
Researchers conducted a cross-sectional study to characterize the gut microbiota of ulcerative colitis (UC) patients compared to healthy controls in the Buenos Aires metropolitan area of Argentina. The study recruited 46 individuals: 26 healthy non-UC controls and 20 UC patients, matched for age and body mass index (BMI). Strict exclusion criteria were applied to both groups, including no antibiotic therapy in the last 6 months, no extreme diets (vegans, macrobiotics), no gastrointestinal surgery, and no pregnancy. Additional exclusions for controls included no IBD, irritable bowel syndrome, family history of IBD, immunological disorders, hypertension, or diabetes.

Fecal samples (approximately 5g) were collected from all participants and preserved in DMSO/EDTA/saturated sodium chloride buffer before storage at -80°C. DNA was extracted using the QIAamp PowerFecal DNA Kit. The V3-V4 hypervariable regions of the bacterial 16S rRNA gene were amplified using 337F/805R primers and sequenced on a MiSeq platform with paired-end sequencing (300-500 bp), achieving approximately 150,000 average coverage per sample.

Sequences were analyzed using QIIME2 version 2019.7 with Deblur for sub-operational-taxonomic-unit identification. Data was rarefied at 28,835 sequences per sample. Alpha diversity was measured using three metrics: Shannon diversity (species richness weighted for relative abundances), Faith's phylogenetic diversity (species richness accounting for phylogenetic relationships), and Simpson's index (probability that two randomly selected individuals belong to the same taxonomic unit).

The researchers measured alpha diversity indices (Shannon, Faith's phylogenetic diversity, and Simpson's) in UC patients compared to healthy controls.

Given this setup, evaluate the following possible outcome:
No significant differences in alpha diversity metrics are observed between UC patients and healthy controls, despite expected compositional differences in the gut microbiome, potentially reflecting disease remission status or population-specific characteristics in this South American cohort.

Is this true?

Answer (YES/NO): YES